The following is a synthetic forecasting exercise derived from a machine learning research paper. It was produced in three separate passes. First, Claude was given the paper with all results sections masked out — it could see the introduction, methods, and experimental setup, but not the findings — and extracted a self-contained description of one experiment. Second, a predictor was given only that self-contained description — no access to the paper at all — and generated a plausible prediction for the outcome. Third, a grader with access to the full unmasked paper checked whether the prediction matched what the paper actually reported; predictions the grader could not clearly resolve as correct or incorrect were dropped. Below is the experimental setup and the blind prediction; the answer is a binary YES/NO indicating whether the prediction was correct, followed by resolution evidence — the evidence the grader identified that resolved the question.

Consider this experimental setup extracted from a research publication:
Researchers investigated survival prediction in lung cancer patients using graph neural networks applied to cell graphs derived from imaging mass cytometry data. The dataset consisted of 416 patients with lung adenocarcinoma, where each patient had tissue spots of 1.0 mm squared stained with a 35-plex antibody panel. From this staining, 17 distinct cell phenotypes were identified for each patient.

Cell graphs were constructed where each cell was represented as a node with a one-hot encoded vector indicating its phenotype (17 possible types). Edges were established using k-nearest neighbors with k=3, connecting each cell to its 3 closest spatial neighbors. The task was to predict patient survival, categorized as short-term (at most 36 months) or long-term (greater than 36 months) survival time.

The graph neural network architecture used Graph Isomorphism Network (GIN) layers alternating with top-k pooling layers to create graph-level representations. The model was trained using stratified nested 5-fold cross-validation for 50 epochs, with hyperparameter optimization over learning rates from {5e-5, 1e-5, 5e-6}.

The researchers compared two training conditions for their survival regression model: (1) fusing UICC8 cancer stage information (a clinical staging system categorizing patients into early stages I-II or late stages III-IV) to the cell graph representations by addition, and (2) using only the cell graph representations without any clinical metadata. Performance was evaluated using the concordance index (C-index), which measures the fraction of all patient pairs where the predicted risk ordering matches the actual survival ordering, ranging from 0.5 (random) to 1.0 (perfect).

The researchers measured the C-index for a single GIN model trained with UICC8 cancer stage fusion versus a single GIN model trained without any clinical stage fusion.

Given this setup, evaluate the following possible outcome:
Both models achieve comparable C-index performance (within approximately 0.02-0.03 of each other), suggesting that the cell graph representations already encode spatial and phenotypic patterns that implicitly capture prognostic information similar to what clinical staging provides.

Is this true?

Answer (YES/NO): NO